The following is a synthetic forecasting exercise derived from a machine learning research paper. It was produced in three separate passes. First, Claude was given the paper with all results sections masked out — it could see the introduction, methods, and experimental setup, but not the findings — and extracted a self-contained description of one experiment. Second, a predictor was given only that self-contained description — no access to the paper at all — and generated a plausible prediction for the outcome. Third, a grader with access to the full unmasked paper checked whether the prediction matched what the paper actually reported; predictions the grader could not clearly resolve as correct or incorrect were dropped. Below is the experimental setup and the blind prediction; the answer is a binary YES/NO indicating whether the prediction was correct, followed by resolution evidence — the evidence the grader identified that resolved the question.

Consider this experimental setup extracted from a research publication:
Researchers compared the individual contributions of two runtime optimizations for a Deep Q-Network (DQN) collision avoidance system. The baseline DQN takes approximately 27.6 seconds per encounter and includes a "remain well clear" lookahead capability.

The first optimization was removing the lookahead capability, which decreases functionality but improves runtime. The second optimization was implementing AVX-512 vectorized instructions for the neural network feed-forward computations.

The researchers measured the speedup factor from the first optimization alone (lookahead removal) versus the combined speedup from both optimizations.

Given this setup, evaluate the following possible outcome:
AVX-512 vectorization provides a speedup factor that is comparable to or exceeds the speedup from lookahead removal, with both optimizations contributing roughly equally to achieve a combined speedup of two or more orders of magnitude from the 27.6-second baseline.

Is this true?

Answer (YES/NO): NO